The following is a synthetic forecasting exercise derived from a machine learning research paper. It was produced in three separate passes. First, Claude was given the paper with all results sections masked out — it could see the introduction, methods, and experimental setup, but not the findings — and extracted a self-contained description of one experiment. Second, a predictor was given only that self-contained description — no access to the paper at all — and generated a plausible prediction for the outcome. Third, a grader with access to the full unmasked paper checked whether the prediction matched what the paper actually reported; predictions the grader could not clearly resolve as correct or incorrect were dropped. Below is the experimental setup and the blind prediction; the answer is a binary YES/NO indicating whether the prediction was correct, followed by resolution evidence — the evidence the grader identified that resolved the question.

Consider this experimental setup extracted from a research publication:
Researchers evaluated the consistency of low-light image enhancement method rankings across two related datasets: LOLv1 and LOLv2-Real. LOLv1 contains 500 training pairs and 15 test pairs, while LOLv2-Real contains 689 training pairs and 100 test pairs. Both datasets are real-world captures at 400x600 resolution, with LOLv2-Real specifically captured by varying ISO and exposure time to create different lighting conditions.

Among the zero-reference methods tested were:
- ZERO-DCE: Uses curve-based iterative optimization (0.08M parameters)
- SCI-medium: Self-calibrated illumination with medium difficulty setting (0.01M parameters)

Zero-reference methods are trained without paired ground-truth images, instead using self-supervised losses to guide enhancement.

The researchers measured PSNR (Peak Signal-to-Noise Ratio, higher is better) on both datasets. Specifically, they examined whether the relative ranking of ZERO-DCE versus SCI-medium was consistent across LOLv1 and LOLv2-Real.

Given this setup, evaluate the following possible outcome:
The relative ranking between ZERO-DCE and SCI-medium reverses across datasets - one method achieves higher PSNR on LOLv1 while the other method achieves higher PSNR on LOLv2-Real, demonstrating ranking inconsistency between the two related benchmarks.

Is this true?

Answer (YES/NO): NO